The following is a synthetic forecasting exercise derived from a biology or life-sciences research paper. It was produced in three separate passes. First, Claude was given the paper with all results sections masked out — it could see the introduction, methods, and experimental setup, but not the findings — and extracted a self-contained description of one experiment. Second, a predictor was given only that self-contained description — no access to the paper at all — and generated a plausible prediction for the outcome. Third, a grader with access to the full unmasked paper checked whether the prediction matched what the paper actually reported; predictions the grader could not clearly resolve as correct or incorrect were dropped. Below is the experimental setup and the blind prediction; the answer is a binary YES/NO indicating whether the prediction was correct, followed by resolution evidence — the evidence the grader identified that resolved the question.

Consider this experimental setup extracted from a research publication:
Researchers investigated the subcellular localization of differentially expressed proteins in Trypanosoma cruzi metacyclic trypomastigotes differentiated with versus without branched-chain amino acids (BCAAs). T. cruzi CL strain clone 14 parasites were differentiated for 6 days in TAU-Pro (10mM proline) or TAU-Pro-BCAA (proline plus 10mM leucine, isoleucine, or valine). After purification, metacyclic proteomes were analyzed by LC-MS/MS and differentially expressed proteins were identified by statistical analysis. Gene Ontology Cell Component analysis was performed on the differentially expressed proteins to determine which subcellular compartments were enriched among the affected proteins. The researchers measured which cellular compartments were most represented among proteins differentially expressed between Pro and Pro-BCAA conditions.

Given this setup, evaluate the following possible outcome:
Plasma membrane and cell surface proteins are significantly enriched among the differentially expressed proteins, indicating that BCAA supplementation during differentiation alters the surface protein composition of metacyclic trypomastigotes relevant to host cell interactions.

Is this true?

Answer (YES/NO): NO